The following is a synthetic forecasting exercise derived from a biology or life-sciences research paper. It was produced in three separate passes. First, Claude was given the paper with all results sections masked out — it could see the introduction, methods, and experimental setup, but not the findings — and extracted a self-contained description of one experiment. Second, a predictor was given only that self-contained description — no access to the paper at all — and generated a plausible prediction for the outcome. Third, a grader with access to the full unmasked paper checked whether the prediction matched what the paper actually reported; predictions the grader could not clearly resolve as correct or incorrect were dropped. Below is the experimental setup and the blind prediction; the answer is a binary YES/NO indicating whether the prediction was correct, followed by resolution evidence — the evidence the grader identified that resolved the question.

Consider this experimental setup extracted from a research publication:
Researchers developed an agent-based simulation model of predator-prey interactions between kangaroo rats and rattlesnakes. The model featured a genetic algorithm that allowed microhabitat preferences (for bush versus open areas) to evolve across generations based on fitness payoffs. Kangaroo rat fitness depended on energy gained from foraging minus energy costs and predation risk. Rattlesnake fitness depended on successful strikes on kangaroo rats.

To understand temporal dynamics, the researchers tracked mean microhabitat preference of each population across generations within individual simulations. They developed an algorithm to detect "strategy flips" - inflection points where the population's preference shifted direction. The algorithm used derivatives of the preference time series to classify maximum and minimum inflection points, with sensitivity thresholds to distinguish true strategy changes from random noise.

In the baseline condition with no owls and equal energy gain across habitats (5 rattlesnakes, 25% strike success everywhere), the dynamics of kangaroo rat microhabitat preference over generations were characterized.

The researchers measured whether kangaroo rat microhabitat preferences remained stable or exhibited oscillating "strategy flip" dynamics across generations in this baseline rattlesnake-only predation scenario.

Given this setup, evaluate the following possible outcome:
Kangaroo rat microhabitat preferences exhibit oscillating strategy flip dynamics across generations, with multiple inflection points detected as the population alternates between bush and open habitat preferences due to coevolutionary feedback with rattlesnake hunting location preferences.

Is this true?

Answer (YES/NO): YES